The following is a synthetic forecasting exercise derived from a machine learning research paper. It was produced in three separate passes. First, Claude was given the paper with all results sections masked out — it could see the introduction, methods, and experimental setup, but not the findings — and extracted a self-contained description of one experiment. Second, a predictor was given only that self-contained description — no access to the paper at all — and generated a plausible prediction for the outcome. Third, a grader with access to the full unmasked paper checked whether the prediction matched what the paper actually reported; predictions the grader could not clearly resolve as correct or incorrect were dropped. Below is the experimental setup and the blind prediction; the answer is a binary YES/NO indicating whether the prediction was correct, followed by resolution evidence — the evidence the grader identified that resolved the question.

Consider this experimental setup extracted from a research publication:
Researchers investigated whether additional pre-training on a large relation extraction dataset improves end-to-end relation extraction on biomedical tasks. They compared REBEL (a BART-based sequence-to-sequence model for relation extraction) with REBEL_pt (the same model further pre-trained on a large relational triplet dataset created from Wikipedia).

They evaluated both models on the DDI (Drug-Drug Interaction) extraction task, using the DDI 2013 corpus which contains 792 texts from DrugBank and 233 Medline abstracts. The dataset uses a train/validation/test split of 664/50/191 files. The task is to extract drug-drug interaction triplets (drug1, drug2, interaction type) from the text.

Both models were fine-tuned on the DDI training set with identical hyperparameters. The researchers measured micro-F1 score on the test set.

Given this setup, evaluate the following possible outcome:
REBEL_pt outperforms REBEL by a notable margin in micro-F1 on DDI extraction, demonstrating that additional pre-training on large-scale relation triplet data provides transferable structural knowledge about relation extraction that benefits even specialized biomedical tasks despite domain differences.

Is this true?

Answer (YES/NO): YES